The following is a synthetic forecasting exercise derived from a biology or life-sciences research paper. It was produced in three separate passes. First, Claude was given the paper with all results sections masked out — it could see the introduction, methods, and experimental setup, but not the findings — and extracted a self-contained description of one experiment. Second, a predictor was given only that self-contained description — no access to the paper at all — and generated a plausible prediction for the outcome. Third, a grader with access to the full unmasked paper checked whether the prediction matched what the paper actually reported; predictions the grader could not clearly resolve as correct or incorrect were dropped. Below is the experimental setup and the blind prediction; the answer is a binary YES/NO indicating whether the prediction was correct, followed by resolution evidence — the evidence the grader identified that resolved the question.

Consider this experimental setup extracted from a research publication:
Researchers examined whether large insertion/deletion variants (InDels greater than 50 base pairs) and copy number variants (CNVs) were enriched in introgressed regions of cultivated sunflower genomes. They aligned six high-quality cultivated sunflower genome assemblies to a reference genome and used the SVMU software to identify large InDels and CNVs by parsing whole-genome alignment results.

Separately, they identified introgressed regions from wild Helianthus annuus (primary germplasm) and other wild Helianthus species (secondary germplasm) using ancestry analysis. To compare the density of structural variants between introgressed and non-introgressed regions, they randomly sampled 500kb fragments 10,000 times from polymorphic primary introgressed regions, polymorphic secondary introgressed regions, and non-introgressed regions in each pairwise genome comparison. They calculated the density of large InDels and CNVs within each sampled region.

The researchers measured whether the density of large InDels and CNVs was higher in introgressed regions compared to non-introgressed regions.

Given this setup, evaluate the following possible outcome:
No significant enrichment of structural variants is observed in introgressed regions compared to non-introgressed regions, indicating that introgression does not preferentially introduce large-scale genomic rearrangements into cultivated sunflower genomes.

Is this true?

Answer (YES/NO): NO